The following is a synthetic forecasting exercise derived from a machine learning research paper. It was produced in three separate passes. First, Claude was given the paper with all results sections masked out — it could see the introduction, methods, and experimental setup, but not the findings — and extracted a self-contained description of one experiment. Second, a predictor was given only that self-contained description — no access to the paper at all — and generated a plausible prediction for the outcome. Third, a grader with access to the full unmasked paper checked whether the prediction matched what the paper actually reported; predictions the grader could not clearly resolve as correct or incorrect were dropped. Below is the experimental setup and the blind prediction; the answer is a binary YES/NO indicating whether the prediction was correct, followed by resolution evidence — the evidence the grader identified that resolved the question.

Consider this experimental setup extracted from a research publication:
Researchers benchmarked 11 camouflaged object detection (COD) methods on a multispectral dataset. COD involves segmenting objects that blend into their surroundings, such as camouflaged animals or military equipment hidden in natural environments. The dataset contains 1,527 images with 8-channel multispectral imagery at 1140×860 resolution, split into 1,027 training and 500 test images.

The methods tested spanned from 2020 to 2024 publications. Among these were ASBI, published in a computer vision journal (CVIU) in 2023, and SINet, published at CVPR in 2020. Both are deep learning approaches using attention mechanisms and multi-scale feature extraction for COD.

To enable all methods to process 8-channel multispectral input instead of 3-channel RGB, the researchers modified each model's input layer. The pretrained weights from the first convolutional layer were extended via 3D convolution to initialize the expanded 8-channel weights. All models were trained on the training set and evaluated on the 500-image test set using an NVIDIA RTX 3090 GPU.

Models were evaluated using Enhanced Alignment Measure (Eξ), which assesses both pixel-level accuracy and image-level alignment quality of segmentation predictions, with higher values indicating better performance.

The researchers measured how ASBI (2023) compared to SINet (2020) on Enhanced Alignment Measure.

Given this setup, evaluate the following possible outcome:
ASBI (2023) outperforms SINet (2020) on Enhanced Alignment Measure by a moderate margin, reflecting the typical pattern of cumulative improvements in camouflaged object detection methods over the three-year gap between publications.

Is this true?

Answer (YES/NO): NO